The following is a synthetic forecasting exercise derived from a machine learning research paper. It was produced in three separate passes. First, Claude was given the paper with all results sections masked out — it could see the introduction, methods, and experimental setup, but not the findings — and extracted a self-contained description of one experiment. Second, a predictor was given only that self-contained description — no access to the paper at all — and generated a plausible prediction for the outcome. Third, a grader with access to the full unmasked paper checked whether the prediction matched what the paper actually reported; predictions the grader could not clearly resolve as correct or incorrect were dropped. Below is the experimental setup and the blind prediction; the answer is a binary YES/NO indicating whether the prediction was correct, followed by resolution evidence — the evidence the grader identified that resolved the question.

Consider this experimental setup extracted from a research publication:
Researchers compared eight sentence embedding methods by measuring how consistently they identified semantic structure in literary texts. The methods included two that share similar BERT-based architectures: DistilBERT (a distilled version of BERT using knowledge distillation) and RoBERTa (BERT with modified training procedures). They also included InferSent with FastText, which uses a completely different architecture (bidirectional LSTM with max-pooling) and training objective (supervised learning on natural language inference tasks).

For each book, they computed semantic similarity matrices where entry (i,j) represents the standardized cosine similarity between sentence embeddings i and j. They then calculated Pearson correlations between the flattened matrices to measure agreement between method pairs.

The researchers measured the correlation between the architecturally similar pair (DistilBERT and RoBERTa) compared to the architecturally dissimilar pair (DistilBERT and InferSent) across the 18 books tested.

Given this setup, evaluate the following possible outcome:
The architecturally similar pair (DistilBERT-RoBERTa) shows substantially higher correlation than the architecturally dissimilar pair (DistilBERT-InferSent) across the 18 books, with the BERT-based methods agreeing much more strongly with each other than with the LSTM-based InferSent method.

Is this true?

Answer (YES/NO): NO